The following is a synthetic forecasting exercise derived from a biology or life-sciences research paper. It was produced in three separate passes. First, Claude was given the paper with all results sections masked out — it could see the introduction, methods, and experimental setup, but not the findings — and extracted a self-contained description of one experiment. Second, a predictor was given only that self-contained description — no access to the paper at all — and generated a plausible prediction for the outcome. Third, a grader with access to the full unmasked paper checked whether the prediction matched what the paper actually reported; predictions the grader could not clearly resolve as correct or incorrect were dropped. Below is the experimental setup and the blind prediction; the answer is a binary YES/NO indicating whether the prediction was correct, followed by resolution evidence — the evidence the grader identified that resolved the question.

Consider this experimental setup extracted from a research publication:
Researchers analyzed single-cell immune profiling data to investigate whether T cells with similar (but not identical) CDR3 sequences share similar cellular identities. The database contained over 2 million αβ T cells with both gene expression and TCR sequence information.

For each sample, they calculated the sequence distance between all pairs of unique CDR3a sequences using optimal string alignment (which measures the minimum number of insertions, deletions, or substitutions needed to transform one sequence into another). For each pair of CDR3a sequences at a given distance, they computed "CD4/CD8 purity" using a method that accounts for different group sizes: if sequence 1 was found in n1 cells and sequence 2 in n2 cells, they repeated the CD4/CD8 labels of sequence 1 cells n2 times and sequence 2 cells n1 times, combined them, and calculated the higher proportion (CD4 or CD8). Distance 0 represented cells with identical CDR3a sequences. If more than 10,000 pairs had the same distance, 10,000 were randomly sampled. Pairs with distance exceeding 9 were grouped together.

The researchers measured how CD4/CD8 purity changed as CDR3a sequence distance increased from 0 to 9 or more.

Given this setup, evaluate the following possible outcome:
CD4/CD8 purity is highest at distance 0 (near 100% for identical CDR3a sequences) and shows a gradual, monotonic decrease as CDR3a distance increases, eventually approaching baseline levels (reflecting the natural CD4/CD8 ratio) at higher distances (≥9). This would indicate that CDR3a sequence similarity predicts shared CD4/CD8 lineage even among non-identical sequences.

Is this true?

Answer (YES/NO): NO